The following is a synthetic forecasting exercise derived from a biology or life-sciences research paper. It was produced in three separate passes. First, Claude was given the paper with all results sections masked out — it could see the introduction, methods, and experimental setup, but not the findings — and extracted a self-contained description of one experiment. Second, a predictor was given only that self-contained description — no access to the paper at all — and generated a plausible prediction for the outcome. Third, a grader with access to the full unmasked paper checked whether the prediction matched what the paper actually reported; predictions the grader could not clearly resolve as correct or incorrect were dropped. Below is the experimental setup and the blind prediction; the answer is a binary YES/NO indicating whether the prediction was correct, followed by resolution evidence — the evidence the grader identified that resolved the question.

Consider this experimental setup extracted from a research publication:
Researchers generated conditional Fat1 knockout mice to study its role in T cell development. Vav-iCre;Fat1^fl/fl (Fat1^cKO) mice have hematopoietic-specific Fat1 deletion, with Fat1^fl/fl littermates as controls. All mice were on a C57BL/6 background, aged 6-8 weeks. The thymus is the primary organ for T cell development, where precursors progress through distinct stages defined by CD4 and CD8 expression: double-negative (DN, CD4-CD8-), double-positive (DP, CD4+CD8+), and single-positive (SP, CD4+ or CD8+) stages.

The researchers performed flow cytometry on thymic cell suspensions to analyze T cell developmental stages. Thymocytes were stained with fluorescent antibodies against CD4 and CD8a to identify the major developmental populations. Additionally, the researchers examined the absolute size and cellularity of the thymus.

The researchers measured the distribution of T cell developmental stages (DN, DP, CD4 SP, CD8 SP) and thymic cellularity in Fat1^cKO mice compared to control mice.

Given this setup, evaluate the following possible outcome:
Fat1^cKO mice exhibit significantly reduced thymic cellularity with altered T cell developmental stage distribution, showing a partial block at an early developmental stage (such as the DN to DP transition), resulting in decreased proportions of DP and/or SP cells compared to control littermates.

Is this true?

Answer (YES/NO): NO